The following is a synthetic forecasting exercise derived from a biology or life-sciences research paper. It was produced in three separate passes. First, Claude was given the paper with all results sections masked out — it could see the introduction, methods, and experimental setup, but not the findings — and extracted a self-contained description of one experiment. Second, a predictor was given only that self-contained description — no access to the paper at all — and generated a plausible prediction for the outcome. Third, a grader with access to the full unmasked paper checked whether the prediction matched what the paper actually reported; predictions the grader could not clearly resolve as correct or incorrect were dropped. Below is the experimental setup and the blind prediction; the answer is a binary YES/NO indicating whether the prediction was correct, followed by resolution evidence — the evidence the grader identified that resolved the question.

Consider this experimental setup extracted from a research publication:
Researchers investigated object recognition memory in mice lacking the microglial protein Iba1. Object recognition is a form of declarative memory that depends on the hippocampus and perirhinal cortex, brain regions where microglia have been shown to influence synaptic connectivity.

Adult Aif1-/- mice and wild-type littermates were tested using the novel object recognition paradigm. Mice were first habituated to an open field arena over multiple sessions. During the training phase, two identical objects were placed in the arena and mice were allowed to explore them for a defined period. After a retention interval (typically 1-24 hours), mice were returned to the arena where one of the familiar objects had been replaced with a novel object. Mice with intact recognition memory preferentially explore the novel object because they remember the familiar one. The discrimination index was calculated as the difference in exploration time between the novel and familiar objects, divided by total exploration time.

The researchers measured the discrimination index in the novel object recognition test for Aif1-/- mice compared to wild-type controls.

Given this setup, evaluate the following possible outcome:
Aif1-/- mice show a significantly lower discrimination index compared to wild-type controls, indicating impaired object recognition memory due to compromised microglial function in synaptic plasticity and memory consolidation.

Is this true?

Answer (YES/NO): YES